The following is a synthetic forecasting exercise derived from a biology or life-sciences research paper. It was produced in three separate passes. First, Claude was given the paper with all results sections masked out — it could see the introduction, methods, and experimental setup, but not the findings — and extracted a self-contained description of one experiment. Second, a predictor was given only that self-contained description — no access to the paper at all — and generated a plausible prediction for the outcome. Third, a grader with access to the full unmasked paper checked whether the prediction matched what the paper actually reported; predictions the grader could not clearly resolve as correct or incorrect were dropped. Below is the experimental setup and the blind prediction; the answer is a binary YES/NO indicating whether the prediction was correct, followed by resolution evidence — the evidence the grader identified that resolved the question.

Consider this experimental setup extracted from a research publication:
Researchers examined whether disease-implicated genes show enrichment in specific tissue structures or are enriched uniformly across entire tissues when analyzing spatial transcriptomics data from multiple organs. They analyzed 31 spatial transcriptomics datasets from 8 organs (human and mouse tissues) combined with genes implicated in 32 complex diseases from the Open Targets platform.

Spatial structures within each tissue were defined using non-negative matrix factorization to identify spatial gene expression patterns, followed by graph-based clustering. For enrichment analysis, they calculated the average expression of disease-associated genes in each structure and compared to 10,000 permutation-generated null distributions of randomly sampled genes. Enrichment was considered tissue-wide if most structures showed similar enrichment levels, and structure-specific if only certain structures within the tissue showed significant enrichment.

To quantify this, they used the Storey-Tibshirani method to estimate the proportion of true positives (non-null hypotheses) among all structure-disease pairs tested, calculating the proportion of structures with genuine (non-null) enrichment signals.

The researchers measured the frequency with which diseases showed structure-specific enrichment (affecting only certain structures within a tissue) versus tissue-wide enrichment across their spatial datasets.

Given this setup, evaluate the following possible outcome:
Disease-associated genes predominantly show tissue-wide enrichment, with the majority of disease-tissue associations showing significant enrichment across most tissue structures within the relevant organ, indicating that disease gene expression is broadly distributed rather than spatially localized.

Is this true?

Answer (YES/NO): NO